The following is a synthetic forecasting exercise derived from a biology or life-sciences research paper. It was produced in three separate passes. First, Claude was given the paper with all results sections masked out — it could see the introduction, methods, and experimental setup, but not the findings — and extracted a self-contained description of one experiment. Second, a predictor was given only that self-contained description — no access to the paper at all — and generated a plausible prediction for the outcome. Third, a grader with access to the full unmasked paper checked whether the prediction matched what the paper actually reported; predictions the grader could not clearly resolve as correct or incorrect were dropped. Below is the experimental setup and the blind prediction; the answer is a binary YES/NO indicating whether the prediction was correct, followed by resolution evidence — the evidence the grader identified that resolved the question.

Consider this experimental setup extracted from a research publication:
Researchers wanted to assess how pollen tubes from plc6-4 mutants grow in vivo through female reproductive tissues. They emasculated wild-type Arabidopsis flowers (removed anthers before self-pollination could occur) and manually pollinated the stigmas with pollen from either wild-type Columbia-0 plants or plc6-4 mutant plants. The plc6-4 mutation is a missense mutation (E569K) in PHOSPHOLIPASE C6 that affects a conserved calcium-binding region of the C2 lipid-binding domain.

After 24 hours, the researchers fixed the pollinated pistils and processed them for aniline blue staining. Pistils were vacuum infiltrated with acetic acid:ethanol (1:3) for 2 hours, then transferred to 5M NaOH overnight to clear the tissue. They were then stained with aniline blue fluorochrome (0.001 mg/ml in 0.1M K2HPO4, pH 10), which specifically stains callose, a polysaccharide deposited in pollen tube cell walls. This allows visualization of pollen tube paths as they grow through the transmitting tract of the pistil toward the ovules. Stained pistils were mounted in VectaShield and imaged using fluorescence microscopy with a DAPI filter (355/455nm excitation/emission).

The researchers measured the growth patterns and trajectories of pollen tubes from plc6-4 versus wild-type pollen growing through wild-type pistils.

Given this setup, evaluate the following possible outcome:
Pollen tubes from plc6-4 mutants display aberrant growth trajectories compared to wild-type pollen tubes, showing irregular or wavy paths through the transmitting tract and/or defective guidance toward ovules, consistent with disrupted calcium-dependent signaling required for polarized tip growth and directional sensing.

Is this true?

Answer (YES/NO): NO